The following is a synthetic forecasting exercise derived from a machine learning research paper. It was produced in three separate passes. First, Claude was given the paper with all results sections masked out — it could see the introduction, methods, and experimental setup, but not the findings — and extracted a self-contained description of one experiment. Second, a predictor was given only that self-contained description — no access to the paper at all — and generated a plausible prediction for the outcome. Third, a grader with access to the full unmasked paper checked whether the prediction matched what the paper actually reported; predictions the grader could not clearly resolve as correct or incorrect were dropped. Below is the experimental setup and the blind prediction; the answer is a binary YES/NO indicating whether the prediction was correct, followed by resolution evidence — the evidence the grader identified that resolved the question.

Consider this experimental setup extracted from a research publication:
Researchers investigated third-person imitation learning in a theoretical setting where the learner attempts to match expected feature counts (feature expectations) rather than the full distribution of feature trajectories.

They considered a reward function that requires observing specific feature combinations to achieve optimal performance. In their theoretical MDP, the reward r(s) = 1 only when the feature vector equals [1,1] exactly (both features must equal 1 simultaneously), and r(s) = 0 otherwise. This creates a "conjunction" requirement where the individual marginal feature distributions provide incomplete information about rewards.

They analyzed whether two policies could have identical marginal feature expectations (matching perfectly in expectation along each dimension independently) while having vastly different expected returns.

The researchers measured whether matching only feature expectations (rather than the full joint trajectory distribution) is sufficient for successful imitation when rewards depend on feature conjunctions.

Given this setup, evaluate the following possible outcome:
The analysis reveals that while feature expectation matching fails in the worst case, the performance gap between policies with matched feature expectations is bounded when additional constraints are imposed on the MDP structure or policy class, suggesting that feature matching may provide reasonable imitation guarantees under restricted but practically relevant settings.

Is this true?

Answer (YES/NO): NO